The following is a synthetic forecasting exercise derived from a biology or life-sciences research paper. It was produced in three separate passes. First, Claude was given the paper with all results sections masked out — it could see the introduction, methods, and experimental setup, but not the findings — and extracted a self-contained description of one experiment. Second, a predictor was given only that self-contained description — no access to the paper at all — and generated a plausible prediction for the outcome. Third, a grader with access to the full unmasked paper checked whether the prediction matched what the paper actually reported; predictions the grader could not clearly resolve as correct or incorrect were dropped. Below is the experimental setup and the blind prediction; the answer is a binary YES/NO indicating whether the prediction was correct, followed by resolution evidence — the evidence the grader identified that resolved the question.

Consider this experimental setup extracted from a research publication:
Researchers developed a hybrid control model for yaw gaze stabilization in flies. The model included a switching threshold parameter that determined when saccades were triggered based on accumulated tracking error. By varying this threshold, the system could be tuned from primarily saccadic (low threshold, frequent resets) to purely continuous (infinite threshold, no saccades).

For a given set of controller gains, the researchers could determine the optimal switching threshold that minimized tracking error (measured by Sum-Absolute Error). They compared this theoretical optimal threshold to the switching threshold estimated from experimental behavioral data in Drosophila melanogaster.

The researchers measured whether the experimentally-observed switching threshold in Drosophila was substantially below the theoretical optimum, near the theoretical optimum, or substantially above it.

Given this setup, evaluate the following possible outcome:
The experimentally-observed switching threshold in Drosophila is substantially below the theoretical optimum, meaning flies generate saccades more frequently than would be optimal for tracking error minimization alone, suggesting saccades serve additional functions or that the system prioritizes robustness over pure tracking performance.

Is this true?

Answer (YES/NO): NO